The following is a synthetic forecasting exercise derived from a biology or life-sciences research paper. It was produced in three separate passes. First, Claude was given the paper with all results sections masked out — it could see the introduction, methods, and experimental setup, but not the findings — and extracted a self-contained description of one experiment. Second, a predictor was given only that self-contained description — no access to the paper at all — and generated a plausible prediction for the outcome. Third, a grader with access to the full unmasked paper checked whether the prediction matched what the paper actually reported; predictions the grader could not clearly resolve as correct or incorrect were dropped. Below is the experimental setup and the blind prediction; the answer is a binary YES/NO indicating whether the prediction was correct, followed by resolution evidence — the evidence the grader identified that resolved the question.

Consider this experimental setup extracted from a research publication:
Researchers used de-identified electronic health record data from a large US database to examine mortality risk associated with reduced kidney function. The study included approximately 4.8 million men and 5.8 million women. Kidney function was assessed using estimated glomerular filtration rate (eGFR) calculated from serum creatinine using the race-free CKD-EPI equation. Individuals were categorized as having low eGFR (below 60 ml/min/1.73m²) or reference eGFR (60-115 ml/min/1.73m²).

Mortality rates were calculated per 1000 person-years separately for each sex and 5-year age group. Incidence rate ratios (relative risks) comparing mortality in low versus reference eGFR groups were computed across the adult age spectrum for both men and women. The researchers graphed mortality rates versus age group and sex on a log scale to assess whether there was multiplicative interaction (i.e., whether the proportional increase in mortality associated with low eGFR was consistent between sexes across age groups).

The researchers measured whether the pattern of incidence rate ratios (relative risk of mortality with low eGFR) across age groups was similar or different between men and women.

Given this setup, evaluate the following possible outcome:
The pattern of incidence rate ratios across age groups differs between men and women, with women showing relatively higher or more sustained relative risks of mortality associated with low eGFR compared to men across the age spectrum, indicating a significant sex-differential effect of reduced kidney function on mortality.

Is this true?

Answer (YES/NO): NO